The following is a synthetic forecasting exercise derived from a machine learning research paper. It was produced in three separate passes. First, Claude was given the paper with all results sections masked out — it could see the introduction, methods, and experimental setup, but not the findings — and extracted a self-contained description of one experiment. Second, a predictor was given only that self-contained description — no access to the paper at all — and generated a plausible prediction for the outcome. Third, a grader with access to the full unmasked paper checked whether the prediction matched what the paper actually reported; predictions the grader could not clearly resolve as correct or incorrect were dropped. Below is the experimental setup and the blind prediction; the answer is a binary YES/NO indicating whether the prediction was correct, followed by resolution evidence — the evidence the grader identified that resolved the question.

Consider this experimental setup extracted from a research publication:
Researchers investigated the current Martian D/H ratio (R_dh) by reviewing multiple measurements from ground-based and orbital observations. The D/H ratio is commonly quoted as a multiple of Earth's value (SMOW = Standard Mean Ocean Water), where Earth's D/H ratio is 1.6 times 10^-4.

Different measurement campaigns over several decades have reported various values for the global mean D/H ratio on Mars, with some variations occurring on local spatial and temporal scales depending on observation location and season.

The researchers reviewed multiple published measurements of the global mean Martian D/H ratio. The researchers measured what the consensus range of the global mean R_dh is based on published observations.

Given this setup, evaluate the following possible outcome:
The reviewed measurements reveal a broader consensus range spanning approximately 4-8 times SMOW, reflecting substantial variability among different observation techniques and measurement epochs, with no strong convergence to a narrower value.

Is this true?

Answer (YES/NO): NO